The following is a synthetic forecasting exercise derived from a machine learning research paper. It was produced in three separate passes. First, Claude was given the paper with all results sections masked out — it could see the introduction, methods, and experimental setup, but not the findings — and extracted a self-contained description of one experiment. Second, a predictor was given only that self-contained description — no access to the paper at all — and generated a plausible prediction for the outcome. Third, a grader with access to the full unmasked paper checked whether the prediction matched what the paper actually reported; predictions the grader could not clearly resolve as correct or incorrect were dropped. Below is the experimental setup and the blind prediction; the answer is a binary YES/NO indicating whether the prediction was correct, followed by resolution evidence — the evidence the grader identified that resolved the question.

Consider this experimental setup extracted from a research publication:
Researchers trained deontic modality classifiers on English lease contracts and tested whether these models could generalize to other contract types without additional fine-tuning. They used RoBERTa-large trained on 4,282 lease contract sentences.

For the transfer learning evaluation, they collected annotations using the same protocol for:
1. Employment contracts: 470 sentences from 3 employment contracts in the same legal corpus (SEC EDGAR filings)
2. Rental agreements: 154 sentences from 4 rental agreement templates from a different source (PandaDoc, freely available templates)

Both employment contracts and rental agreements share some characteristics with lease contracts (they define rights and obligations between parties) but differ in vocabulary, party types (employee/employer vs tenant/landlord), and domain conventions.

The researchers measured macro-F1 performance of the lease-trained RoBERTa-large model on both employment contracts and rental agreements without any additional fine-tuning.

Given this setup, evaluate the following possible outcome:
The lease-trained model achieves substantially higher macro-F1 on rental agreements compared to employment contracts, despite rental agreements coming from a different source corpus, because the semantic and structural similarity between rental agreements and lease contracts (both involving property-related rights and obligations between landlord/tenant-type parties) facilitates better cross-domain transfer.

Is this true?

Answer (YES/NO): YES